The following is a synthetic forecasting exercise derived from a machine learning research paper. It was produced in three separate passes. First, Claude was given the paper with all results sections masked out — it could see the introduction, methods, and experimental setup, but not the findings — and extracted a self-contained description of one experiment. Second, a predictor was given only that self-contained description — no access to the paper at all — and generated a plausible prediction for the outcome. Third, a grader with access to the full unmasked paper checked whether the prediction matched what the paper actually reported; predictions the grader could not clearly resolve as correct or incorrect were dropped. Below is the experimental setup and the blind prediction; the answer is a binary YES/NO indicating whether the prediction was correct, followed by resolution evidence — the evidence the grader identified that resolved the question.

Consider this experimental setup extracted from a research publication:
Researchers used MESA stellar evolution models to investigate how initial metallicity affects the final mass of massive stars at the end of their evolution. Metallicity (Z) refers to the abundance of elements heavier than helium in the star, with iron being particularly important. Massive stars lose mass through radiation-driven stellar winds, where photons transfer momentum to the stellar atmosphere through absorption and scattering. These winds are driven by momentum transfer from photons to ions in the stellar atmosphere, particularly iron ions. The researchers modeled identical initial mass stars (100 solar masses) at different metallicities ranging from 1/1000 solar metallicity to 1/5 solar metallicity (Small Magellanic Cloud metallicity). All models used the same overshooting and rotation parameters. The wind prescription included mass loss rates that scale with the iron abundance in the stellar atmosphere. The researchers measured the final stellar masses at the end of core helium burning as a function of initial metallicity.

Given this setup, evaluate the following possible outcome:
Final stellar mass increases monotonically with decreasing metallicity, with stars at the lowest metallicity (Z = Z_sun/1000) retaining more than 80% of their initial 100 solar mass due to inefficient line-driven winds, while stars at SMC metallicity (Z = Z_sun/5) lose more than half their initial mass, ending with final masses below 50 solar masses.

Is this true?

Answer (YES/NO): NO